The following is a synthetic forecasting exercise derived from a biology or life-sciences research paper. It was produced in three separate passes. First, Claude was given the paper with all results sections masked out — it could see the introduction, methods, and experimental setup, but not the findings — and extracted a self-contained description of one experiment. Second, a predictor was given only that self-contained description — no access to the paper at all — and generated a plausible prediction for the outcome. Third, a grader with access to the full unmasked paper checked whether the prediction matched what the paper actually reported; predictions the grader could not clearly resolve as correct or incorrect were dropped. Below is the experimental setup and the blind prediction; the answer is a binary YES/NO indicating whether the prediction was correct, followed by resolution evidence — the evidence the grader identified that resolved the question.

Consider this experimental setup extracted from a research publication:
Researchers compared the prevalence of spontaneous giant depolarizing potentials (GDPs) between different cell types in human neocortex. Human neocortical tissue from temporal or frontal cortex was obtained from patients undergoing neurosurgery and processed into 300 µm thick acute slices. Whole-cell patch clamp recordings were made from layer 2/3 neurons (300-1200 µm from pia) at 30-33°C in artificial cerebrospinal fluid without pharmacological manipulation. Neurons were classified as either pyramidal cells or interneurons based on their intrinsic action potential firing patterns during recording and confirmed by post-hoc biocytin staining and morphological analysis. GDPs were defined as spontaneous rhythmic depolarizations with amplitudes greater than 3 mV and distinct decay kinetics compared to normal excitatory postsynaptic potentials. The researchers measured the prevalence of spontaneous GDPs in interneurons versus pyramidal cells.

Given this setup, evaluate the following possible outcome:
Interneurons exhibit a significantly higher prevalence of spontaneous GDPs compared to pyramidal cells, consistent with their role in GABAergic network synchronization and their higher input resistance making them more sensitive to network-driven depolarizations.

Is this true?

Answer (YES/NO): NO